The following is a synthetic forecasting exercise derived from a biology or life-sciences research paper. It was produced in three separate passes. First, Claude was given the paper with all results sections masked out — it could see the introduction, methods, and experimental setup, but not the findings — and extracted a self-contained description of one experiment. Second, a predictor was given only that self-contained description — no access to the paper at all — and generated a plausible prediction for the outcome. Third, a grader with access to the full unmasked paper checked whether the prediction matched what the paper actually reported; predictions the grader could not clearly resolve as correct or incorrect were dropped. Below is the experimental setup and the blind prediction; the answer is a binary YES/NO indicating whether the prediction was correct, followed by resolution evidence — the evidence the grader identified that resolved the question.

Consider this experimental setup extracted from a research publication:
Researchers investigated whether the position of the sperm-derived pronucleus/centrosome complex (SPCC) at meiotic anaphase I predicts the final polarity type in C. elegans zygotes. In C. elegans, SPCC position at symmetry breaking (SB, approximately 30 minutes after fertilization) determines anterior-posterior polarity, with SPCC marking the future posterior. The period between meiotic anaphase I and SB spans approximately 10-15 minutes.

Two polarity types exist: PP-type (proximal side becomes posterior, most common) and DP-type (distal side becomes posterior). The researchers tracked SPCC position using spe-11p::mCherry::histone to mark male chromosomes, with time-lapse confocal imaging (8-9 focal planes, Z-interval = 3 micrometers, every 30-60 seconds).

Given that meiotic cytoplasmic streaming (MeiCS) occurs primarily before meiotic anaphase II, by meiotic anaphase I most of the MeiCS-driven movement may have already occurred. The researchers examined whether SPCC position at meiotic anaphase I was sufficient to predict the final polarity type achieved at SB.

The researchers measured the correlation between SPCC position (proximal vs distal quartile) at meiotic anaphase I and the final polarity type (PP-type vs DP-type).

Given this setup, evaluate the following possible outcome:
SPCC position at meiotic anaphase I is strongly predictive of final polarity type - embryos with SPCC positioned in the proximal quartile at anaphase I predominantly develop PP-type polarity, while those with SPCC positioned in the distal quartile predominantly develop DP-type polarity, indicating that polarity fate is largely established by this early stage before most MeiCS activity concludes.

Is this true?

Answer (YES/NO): NO